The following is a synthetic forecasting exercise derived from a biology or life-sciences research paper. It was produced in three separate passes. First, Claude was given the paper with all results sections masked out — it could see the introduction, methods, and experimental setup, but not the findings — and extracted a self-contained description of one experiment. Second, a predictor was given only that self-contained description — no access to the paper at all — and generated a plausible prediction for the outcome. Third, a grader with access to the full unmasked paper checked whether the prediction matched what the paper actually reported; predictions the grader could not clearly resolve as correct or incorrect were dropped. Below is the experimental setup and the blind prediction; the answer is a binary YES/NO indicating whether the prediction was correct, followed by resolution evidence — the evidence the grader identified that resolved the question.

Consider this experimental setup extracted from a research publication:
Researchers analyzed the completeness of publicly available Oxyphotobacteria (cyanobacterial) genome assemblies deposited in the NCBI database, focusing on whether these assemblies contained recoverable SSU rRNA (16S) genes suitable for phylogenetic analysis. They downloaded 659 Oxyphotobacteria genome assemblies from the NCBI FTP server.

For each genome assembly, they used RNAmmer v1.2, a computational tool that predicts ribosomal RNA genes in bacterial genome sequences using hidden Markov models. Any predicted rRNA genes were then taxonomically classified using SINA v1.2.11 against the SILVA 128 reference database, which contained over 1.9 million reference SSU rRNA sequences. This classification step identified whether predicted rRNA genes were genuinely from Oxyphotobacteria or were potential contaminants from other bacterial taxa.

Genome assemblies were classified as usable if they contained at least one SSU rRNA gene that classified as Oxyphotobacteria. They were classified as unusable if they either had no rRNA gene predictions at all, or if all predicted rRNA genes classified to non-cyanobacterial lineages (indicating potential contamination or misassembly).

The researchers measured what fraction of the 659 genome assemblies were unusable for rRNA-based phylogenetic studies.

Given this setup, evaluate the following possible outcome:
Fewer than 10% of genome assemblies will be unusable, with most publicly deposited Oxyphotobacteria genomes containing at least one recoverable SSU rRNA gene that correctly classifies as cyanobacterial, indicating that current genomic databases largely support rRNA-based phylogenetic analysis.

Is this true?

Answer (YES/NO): NO